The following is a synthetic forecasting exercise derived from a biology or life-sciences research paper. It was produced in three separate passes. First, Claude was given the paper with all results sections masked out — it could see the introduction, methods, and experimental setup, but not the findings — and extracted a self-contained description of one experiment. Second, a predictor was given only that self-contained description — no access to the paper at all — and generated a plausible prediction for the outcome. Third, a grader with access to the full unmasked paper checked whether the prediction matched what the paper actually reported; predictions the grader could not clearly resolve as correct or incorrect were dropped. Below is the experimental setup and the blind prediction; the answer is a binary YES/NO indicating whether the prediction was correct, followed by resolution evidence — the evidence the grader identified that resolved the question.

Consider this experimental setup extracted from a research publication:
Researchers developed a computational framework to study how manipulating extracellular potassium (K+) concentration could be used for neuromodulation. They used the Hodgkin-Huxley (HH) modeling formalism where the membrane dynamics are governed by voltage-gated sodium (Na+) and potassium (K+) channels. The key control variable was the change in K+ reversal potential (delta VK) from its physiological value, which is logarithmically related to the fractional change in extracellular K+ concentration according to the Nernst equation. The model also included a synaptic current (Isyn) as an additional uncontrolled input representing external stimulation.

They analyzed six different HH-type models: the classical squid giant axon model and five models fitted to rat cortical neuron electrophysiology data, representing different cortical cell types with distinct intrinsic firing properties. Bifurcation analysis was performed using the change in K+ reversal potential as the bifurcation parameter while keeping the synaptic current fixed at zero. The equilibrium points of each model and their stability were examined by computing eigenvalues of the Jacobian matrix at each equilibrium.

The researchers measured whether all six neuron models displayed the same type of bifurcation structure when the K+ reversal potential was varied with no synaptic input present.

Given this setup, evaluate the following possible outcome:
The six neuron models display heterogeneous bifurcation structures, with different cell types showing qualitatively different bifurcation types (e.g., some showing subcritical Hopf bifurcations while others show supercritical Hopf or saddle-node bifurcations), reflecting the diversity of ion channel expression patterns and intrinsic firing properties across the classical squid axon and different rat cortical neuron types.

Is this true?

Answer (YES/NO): YES